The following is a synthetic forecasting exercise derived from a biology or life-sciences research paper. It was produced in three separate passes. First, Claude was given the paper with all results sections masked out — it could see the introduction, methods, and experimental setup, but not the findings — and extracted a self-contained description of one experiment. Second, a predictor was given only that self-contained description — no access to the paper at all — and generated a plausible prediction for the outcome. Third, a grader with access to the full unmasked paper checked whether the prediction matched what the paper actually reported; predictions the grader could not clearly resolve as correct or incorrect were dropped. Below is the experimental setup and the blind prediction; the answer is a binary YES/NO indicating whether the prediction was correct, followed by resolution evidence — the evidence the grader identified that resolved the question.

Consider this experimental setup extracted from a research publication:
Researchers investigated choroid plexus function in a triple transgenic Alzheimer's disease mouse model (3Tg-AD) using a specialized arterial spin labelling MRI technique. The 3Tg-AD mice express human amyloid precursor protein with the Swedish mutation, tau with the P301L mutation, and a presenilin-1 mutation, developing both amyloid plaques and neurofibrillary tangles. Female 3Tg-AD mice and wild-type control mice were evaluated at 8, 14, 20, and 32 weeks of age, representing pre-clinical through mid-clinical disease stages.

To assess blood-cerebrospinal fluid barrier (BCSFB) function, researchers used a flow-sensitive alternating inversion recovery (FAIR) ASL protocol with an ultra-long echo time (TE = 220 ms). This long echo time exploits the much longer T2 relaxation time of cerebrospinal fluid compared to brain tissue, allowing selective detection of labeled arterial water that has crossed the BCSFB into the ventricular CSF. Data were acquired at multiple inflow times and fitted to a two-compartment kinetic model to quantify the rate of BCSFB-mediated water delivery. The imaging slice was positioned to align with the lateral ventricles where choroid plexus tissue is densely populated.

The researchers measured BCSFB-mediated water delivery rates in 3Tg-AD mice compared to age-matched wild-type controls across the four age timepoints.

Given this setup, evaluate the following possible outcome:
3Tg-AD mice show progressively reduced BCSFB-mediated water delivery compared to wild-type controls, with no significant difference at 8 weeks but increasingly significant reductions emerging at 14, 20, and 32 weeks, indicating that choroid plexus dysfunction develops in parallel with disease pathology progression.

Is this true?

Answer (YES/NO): NO